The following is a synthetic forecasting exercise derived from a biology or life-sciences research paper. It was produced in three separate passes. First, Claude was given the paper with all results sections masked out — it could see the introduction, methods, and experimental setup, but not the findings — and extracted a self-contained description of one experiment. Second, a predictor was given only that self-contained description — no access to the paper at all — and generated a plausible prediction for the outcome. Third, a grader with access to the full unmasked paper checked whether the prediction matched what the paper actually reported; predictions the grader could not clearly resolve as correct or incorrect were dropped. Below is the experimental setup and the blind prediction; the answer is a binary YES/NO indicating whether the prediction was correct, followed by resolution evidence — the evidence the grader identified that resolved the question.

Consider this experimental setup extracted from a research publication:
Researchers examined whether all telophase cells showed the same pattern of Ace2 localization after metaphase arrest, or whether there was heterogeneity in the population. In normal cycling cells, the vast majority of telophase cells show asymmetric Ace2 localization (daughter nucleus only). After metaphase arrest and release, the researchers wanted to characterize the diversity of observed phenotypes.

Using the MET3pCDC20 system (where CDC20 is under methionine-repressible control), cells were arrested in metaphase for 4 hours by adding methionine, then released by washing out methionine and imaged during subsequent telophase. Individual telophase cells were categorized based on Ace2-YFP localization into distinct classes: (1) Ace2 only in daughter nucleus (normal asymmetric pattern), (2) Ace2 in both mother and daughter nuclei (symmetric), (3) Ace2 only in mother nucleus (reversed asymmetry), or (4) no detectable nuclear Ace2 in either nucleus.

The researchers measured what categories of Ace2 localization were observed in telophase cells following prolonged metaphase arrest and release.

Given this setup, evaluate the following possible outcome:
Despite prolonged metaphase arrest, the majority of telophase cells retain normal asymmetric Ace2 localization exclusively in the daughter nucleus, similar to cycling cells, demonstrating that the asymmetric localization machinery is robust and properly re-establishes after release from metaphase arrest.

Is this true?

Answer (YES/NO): NO